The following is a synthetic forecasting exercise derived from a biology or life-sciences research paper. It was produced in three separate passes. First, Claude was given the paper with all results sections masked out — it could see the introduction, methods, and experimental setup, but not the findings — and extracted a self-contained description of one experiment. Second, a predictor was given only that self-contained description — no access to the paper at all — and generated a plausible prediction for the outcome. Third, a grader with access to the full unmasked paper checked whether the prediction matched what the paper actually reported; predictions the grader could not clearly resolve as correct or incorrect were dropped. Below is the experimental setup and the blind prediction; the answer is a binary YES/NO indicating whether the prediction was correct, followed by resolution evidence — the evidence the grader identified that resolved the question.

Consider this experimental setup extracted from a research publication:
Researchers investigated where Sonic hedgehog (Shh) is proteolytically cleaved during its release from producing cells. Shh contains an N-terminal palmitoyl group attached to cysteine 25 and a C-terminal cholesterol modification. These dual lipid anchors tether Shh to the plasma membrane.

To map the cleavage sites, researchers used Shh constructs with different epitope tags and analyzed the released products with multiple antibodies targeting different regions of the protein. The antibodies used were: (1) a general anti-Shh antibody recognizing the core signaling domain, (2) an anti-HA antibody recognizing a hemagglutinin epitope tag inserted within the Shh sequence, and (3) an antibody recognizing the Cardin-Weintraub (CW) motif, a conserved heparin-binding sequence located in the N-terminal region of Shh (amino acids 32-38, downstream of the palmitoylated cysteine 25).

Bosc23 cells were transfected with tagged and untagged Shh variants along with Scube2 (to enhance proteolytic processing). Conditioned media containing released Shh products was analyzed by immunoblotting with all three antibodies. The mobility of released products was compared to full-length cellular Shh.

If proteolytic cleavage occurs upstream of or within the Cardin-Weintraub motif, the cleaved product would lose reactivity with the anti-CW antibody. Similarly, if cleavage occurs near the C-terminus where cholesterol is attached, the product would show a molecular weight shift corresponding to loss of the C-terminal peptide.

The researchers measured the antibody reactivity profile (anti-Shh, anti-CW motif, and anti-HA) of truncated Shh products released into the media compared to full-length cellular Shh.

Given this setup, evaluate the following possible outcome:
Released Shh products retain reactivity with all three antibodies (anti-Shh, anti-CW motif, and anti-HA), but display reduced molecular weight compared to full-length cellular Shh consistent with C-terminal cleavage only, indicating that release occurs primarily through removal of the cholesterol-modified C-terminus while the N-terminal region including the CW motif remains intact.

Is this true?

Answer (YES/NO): NO